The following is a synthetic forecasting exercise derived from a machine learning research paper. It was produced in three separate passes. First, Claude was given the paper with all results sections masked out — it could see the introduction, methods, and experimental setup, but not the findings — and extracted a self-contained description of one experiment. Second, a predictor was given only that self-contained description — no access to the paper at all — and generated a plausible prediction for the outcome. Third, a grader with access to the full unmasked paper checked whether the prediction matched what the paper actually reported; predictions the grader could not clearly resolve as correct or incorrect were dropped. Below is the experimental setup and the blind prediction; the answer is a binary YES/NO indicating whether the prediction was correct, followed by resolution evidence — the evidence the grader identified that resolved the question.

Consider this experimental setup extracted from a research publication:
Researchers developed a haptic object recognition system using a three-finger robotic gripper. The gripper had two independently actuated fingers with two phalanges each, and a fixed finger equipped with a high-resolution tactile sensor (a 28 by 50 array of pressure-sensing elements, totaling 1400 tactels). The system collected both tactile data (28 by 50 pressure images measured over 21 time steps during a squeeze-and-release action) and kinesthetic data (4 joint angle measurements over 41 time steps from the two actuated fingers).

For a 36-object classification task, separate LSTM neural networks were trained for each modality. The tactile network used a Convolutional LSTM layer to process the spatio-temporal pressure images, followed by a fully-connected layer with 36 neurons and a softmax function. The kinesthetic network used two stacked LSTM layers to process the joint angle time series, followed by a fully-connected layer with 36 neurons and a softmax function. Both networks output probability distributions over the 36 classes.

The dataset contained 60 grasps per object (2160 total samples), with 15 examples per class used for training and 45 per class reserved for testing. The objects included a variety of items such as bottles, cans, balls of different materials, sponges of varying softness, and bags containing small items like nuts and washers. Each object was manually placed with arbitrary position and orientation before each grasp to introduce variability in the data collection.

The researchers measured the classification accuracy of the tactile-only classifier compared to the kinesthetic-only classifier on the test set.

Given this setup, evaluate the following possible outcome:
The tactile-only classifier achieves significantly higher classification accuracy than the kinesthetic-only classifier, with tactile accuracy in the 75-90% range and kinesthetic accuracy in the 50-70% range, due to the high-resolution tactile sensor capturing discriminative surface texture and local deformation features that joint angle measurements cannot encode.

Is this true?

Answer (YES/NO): YES